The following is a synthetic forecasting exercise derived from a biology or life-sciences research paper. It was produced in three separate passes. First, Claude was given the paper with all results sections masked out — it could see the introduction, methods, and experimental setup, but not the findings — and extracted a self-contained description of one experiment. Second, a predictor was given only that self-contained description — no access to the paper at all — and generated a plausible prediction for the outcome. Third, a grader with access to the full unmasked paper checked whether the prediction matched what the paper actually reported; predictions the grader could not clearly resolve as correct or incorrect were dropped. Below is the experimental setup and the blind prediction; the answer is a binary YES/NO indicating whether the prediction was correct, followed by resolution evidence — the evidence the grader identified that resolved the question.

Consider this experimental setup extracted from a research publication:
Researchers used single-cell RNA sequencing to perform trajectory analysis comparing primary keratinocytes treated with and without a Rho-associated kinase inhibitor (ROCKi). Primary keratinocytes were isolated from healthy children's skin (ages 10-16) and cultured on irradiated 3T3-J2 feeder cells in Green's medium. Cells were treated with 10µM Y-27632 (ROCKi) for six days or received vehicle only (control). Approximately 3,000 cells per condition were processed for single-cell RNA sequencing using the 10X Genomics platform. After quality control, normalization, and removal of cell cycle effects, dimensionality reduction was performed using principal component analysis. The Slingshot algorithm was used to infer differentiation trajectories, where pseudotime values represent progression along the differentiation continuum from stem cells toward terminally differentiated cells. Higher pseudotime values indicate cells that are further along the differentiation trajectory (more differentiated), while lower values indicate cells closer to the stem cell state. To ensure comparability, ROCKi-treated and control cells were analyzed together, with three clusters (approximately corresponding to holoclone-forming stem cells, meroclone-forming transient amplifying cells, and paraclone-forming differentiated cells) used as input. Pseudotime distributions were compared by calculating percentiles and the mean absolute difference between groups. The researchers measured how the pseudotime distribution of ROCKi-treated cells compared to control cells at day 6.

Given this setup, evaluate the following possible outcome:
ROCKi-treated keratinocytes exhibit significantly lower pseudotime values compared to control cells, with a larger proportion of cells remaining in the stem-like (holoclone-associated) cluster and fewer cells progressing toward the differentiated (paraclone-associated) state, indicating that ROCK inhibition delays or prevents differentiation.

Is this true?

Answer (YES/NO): NO